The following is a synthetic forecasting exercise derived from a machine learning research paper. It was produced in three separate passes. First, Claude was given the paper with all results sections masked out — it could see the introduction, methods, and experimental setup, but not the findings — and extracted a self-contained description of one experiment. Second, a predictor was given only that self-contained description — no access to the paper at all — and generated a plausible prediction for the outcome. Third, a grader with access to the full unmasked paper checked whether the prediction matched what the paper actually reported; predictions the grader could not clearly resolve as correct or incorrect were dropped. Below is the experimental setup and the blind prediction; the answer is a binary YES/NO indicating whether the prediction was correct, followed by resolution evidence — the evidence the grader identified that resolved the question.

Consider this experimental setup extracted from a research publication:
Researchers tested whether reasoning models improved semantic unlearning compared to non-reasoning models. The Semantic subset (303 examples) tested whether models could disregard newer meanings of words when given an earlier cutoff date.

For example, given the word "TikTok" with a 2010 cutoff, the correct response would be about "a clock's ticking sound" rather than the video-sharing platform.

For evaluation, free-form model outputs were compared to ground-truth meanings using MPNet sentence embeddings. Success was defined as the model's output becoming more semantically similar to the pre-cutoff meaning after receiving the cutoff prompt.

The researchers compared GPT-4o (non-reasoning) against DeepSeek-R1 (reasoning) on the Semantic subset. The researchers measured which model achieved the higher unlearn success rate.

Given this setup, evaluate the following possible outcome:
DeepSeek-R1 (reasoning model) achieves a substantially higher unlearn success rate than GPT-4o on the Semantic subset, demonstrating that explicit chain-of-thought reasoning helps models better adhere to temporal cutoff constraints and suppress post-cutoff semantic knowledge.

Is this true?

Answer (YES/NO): NO